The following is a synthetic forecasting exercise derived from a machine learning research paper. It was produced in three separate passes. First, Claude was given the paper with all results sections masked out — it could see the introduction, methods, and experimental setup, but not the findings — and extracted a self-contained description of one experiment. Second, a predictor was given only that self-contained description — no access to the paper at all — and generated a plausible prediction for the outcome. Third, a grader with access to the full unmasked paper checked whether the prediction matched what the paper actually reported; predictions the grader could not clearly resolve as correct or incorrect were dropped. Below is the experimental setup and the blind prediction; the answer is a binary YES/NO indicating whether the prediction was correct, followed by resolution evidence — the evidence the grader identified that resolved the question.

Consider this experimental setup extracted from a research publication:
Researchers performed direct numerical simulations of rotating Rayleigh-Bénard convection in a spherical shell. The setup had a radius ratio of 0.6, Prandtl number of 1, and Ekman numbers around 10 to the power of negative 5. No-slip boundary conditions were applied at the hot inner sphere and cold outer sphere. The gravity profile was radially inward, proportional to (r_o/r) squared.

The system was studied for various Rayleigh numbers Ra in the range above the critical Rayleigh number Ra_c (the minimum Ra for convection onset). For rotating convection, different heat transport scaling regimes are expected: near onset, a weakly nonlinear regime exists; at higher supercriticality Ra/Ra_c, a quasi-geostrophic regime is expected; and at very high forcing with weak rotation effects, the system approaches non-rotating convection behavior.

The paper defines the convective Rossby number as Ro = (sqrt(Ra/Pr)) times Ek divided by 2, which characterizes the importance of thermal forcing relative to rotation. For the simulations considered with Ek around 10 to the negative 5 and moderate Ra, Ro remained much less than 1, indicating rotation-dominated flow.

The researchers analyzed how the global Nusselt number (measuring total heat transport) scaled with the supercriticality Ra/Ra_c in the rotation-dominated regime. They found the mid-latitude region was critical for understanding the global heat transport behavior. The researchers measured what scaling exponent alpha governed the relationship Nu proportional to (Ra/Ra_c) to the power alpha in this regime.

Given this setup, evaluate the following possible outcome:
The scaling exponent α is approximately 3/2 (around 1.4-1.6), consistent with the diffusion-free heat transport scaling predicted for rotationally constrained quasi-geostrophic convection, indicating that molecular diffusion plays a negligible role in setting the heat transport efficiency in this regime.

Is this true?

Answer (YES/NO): YES